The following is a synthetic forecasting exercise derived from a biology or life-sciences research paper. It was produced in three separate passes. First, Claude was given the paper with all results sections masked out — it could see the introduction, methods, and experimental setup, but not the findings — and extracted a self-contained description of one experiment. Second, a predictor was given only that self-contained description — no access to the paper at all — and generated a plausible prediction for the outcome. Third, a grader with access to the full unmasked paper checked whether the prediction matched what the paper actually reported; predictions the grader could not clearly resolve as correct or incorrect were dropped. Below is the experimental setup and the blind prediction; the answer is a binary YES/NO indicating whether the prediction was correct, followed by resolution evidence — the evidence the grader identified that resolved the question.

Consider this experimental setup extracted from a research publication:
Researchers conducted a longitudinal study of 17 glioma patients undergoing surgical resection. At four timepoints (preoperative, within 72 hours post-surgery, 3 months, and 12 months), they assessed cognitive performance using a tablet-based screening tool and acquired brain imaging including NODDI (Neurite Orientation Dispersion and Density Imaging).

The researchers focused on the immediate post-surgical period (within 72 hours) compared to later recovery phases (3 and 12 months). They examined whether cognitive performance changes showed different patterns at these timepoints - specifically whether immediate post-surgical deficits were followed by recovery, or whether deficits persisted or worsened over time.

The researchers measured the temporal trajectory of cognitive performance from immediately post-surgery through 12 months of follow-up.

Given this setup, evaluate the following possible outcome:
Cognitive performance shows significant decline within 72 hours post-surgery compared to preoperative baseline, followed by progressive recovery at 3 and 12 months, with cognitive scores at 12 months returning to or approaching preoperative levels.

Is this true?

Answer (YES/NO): NO